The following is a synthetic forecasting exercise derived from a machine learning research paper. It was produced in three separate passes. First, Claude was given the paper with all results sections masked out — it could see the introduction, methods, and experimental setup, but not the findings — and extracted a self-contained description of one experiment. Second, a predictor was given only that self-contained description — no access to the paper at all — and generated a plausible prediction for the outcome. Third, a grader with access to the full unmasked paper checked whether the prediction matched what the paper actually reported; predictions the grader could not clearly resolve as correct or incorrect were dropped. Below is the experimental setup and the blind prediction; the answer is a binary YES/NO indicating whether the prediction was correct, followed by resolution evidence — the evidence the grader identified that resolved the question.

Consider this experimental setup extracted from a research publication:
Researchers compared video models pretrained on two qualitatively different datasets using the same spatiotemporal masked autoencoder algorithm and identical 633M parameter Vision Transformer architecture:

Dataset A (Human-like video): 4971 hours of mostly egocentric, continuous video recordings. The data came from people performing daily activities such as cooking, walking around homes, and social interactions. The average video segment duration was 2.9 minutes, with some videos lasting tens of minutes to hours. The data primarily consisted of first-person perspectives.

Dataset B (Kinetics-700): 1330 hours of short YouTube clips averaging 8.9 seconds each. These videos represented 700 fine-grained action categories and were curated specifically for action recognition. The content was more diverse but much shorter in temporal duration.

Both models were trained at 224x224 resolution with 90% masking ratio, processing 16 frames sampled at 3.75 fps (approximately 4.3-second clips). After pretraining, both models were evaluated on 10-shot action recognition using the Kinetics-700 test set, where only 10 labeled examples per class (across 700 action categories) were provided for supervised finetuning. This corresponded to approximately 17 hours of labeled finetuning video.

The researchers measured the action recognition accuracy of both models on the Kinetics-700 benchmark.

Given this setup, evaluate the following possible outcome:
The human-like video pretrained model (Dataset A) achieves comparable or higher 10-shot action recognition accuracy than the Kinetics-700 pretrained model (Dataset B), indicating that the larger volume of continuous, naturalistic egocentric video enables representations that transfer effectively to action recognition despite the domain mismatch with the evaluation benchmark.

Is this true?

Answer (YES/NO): NO